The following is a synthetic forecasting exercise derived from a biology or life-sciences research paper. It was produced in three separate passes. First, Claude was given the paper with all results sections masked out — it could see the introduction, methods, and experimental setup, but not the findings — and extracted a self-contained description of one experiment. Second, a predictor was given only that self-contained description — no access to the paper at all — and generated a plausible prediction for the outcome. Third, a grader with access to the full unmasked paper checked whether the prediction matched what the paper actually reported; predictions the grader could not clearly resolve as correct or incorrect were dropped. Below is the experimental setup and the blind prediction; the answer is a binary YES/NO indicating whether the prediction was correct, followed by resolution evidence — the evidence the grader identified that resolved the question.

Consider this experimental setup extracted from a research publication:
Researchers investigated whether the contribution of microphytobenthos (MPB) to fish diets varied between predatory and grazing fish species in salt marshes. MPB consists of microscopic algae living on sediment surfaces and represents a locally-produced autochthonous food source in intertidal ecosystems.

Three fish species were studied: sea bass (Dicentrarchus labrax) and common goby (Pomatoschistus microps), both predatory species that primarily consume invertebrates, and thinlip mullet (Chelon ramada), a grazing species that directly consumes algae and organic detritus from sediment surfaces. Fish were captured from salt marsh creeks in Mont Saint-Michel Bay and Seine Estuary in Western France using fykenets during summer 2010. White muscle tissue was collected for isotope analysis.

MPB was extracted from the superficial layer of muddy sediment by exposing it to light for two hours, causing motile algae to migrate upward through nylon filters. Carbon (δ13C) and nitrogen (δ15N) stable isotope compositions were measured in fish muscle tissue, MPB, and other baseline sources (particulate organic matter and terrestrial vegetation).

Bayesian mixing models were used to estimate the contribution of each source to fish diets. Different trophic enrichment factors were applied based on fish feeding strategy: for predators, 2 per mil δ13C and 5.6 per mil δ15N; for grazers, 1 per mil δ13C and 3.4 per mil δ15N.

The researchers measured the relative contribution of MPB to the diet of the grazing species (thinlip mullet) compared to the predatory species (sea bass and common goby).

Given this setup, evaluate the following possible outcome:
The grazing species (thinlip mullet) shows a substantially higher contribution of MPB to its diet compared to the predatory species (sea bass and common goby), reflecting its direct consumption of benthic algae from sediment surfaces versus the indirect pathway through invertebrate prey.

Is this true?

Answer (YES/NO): NO